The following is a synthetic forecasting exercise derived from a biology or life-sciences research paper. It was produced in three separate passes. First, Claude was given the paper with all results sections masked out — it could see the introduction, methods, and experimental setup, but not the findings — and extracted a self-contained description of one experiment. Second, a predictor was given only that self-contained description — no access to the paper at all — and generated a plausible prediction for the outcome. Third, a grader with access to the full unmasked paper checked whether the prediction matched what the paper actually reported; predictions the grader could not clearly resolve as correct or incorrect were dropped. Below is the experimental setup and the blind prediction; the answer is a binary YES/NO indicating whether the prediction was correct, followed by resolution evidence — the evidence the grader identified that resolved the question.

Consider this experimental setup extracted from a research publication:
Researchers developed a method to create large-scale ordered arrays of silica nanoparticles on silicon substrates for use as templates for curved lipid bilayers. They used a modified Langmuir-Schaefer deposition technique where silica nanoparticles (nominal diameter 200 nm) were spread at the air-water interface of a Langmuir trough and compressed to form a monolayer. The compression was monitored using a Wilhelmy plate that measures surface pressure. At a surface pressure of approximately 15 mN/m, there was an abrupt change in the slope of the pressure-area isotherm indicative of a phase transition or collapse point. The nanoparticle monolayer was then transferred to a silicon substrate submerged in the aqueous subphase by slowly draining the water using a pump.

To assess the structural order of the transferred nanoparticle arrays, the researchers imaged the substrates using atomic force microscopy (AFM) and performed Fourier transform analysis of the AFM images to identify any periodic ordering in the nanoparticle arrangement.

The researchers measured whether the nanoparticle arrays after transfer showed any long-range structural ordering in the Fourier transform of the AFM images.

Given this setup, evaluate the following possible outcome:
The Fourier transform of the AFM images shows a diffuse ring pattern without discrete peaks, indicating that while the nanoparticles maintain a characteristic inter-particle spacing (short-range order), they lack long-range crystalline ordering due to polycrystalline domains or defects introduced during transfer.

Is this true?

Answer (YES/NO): NO